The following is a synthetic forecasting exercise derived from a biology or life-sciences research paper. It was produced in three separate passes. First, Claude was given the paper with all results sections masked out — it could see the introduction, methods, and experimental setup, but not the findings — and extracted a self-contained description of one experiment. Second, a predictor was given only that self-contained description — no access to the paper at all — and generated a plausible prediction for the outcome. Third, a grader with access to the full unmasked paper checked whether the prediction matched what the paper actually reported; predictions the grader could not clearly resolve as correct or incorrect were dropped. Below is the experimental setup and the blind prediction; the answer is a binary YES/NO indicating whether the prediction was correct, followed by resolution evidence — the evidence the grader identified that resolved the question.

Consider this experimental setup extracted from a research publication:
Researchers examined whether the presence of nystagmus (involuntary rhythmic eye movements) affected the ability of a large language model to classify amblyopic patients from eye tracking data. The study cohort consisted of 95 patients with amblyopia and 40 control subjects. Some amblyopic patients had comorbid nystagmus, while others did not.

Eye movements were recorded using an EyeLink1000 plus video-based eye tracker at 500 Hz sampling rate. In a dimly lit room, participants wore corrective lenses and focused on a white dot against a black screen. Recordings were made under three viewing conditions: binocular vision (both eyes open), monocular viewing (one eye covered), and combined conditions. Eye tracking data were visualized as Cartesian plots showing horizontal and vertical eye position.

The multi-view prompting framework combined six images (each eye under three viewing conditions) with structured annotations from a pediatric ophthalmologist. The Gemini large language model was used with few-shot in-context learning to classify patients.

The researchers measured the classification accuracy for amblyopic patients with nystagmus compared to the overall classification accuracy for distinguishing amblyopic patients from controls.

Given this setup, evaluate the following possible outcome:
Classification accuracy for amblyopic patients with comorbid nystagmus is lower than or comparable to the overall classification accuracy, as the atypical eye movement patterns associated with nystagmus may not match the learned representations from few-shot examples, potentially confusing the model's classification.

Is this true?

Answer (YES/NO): NO